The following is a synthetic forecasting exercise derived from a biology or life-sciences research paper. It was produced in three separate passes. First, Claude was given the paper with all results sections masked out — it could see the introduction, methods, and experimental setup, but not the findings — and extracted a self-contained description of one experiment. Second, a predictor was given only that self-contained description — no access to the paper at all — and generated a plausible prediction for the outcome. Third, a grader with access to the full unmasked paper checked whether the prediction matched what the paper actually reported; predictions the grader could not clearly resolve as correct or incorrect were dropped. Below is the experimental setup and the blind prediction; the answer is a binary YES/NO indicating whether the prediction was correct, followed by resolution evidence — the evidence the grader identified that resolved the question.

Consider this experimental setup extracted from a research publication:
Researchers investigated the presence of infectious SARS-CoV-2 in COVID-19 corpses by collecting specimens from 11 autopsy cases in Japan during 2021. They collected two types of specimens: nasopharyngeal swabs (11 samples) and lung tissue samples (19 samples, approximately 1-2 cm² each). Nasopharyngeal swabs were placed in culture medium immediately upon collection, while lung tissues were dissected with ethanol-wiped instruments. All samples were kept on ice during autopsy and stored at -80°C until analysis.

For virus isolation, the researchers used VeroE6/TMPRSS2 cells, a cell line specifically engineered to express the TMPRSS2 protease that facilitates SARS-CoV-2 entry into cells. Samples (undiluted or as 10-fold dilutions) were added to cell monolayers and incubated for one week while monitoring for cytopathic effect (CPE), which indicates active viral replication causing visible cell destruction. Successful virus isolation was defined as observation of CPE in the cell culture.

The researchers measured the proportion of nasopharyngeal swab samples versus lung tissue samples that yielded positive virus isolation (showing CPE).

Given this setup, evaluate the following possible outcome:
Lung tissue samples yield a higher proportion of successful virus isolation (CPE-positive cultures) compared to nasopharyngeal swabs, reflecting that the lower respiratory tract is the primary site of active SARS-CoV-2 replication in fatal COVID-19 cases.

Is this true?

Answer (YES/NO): YES